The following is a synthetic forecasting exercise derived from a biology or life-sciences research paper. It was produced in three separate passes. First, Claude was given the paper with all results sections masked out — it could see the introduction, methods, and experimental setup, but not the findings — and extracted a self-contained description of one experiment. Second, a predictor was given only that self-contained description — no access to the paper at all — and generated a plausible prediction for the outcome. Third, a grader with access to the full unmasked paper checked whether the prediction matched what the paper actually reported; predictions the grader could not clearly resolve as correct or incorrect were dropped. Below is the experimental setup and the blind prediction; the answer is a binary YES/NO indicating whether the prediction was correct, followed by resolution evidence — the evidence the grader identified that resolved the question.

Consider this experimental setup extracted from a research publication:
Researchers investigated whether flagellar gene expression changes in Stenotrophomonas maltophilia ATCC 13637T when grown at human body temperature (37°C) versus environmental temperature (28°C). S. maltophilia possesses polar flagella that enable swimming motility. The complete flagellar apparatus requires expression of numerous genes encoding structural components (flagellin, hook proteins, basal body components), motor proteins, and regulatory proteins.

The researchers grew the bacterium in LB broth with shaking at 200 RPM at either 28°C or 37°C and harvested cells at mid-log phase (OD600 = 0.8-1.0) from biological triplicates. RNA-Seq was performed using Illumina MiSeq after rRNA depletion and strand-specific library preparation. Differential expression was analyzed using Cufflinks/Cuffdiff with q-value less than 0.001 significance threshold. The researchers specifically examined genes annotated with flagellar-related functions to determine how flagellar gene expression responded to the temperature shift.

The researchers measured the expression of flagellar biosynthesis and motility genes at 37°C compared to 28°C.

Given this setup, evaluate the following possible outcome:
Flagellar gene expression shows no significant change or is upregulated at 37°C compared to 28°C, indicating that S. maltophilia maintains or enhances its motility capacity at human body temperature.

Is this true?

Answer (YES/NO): NO